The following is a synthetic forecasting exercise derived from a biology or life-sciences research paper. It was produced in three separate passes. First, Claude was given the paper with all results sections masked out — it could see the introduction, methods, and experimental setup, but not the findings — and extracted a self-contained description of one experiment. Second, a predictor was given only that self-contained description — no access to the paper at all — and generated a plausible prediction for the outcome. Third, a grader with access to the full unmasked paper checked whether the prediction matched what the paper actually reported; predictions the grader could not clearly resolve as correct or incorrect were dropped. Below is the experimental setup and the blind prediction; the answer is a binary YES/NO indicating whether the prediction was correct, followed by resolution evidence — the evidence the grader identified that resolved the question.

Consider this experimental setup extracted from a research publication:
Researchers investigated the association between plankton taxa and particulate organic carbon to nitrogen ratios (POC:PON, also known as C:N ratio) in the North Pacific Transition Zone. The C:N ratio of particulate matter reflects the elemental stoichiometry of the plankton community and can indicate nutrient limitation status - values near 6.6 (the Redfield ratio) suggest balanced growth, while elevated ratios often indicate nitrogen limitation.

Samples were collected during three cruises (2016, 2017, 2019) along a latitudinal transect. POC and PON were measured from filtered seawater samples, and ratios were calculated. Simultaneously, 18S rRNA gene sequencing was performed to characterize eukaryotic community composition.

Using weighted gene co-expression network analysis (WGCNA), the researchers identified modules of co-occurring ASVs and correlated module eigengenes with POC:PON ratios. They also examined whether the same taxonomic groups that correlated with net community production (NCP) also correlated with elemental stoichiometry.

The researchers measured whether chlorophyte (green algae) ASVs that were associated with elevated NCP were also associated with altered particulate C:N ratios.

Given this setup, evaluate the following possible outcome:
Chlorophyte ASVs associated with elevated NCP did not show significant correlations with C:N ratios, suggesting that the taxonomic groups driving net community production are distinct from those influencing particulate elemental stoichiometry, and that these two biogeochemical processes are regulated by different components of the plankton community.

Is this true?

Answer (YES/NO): NO